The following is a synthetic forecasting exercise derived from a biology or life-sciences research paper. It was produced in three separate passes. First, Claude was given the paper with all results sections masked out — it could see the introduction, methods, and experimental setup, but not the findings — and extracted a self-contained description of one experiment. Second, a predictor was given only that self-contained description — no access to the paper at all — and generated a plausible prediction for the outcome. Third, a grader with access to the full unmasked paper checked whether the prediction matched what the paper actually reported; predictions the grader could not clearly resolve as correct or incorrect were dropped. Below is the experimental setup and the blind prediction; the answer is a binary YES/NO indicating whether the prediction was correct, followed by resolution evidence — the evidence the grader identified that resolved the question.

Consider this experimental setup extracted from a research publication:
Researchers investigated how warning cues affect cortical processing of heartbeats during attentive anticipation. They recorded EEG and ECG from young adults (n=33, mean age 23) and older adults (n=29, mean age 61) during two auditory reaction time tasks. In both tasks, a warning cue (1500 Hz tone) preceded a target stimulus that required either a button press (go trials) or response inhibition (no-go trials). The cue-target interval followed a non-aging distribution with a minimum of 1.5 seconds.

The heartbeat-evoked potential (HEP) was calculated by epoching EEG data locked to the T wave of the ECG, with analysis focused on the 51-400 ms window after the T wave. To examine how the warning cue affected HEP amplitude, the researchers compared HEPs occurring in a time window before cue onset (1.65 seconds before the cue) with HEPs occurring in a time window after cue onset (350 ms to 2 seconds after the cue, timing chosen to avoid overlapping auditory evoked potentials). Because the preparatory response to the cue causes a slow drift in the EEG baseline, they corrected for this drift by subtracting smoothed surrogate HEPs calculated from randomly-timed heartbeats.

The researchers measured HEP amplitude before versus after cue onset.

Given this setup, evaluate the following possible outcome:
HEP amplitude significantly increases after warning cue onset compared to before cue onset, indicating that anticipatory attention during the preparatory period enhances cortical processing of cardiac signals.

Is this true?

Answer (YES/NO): NO